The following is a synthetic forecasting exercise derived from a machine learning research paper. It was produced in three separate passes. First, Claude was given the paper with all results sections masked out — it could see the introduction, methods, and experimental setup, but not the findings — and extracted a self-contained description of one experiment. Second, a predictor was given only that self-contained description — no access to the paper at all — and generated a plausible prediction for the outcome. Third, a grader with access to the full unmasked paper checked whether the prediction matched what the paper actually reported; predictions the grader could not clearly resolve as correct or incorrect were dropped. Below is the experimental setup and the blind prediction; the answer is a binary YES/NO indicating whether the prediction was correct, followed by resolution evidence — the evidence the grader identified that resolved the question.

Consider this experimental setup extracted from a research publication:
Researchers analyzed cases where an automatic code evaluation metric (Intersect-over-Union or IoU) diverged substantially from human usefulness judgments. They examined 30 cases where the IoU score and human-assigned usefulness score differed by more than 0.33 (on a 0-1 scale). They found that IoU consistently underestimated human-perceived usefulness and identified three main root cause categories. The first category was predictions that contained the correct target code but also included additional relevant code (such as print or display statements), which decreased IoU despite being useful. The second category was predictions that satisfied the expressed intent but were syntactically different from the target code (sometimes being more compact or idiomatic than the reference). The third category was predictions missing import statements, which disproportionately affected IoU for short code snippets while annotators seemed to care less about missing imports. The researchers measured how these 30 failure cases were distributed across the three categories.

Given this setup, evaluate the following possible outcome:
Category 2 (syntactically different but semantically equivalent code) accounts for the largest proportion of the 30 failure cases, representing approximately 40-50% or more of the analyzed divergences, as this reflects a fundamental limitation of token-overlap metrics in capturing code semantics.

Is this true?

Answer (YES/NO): NO